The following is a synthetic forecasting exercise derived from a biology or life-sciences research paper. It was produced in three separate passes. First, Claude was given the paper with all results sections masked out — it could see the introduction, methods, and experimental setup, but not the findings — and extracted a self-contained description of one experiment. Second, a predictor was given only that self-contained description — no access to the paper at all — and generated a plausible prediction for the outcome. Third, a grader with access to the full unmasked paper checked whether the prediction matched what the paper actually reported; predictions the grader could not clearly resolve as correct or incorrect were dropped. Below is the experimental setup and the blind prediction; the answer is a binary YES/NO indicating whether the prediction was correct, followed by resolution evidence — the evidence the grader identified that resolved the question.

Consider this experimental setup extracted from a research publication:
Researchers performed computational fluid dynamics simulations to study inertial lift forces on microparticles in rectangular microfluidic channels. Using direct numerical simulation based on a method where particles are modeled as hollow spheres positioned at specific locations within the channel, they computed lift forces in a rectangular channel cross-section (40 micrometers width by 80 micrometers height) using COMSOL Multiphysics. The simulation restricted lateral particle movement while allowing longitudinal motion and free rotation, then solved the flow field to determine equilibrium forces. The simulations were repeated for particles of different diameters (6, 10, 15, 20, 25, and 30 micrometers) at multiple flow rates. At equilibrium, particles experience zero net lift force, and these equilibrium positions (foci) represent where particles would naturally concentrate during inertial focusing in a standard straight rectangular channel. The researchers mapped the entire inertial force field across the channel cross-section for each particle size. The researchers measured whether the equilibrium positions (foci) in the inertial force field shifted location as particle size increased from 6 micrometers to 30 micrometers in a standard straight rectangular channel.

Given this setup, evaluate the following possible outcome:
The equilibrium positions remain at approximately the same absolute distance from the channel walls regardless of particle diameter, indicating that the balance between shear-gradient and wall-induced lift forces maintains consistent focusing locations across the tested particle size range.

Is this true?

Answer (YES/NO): NO